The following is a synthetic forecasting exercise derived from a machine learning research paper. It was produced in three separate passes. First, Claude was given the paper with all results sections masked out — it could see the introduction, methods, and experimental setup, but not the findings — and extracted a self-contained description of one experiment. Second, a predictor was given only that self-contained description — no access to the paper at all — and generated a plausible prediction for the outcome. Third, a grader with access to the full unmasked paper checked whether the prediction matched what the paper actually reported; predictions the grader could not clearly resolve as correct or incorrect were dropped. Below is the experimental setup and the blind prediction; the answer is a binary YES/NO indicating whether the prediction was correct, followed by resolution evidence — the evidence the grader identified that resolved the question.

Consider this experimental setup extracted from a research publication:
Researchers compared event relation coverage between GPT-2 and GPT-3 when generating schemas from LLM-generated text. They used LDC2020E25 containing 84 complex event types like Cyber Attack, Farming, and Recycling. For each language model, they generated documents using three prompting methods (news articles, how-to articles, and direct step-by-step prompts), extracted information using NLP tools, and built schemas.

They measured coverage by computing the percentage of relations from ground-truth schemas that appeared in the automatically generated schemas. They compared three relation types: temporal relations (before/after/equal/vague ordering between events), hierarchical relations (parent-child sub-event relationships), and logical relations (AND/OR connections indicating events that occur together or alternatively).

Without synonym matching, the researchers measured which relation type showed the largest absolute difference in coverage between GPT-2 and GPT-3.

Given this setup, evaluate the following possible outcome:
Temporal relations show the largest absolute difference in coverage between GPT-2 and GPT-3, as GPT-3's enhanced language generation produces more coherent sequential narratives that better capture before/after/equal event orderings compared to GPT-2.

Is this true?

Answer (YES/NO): NO